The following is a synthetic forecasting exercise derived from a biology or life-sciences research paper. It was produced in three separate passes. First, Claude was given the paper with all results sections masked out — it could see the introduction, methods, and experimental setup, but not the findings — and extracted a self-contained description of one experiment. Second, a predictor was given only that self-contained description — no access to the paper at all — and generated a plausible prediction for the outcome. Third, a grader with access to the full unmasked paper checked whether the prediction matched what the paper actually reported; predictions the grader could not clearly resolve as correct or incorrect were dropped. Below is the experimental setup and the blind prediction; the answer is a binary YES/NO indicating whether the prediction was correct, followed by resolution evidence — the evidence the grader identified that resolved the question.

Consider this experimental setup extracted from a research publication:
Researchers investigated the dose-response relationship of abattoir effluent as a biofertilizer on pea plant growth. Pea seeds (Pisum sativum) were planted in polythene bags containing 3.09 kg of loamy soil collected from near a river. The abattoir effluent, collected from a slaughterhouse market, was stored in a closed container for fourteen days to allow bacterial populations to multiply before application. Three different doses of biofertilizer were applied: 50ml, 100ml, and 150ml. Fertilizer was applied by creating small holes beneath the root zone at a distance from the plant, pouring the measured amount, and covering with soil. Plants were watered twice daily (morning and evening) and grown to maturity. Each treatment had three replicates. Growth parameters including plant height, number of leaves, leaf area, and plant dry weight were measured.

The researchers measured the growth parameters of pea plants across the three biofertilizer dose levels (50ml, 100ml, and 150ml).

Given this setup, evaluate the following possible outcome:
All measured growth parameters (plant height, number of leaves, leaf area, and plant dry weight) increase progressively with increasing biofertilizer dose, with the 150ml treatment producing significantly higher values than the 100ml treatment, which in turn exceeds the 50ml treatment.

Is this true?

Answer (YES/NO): NO